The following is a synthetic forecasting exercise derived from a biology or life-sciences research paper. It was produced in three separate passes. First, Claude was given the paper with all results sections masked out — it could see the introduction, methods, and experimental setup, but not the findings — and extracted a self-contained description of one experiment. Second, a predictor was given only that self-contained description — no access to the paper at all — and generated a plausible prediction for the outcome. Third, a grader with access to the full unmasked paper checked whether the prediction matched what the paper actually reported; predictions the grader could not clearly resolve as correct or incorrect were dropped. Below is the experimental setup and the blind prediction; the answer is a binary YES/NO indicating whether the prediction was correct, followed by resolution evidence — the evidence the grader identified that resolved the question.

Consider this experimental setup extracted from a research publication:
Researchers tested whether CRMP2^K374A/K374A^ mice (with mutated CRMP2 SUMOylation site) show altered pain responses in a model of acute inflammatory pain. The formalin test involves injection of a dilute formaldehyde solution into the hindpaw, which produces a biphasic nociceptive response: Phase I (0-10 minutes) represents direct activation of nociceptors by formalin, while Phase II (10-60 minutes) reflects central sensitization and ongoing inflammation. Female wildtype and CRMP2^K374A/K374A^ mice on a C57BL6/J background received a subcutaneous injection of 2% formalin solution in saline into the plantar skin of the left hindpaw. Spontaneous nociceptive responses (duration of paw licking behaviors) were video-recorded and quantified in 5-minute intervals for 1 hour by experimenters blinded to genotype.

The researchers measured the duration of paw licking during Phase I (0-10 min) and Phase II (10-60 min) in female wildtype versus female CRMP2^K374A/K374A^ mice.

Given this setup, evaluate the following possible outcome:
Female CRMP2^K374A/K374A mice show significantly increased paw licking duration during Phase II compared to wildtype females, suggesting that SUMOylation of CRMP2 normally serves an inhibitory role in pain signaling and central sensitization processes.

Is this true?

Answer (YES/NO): NO